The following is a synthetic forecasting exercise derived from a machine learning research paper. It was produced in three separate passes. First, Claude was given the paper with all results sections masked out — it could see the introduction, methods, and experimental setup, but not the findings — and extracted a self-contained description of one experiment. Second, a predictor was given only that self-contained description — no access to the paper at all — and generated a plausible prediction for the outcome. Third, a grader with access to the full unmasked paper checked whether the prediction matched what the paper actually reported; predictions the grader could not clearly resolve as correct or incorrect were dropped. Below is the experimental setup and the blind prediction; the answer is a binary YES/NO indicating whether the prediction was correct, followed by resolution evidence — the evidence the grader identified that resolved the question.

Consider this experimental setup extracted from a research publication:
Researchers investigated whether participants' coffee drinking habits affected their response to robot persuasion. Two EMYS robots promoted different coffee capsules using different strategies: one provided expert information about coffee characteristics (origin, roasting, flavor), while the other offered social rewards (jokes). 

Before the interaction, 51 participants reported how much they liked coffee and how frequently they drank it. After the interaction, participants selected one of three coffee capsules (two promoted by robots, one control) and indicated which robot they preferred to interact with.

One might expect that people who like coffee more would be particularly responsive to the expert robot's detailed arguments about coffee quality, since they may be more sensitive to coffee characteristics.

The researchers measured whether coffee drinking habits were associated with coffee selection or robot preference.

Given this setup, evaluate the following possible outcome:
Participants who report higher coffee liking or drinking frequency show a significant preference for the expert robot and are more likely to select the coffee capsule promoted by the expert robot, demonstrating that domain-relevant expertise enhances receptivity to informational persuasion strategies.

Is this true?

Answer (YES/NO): NO